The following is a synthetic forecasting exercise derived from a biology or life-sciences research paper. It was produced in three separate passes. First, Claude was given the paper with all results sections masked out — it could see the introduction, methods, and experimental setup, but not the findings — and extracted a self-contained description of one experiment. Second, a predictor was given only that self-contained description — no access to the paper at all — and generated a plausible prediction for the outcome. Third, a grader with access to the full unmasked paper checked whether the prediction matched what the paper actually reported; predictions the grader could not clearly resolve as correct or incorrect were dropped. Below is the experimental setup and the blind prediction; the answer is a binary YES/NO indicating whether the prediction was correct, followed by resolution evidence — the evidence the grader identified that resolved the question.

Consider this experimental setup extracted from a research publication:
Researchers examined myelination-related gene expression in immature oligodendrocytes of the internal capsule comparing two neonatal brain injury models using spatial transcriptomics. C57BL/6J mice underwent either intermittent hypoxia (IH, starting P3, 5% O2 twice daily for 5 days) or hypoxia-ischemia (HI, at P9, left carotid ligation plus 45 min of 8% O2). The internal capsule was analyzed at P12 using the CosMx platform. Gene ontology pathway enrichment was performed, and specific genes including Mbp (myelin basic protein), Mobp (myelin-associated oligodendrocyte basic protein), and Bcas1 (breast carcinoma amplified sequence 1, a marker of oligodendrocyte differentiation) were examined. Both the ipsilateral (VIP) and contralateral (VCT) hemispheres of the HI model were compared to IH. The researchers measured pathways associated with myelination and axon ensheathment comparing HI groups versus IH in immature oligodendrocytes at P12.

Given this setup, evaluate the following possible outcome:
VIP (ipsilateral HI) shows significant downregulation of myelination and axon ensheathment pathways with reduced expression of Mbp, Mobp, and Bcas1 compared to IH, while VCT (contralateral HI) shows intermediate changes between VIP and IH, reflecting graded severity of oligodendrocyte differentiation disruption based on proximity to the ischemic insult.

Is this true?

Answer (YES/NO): NO